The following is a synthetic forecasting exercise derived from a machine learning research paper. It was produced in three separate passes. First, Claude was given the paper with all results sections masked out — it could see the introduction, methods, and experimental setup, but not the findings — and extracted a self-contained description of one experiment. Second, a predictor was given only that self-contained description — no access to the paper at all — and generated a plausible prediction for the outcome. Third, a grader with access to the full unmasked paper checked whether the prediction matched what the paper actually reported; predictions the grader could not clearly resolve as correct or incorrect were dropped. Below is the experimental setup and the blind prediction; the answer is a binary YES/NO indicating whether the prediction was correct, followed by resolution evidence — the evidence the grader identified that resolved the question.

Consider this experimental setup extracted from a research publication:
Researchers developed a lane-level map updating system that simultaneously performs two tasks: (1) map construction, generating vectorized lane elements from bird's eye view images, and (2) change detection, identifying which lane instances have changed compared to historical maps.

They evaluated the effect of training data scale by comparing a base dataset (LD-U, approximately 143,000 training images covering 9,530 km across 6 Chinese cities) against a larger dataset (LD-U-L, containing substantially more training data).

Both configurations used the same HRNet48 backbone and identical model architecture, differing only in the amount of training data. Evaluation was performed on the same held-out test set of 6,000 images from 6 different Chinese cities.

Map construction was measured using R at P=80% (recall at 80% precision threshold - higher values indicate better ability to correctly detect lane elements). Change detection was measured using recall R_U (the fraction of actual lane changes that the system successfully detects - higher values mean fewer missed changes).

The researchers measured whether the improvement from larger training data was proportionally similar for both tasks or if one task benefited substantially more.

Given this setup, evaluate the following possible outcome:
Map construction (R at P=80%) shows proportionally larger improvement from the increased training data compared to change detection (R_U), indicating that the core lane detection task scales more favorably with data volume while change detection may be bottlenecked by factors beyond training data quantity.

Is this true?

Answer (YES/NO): YES